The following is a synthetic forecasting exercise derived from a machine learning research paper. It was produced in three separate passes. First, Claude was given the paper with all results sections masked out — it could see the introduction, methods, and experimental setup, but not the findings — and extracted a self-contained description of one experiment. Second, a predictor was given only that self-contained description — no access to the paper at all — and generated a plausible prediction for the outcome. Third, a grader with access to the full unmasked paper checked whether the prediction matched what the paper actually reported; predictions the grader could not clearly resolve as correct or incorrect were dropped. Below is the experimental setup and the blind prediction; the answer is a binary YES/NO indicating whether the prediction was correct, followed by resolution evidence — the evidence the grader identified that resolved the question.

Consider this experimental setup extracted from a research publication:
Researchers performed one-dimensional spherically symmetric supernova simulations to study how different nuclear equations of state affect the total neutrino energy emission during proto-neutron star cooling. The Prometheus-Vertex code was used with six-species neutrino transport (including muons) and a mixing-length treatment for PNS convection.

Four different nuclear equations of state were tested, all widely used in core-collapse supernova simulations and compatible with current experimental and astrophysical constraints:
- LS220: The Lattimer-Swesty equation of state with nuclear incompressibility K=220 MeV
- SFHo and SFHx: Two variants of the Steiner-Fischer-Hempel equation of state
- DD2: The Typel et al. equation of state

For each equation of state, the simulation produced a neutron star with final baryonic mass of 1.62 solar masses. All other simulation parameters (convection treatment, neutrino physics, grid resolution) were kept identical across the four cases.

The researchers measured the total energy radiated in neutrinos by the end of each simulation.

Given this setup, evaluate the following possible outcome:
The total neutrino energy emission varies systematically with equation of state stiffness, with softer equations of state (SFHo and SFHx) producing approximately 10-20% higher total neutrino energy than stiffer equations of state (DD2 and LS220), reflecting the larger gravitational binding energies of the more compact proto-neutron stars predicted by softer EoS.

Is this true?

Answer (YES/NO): NO